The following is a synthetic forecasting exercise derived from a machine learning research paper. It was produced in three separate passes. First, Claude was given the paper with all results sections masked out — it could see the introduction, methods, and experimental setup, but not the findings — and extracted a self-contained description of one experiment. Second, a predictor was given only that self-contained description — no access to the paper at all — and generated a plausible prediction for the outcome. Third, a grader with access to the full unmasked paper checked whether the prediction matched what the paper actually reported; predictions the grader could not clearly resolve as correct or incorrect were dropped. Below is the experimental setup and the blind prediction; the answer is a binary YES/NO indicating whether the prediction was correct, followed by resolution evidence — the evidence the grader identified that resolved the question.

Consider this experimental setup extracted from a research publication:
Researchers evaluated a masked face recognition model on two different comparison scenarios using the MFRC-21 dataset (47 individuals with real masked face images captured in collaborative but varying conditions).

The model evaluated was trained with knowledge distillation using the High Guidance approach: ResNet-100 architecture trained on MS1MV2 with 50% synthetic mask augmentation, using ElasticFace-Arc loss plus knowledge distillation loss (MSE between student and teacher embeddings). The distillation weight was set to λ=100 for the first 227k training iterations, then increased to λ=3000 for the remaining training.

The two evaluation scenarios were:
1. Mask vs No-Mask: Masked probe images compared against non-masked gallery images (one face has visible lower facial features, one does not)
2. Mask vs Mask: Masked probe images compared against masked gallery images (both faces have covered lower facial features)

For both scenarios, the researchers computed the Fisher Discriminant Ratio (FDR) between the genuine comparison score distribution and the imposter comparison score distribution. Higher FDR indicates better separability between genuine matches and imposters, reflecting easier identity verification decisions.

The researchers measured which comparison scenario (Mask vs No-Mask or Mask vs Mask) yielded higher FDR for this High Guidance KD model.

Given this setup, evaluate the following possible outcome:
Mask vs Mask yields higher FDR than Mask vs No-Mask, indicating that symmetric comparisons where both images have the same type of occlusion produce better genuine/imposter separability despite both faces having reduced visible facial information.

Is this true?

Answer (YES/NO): YES